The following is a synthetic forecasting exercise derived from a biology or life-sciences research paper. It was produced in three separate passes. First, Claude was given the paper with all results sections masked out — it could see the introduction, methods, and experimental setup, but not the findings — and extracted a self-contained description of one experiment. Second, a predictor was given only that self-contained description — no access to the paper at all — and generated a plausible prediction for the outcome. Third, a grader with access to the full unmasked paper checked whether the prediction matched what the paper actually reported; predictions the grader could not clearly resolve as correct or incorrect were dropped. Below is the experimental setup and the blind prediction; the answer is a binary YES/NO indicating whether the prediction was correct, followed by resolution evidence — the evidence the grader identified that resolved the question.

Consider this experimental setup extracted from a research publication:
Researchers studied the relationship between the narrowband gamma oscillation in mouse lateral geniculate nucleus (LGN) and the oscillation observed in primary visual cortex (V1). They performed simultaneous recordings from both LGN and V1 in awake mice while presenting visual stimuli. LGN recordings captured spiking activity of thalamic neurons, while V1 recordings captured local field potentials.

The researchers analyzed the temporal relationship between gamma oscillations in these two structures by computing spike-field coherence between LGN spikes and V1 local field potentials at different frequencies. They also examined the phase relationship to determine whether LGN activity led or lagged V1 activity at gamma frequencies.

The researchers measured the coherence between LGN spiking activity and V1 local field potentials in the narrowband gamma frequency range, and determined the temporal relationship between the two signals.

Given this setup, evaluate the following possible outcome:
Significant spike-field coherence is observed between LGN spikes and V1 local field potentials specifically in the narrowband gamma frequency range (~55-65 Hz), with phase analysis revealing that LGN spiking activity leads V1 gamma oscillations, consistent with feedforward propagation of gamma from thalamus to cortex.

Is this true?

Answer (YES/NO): NO